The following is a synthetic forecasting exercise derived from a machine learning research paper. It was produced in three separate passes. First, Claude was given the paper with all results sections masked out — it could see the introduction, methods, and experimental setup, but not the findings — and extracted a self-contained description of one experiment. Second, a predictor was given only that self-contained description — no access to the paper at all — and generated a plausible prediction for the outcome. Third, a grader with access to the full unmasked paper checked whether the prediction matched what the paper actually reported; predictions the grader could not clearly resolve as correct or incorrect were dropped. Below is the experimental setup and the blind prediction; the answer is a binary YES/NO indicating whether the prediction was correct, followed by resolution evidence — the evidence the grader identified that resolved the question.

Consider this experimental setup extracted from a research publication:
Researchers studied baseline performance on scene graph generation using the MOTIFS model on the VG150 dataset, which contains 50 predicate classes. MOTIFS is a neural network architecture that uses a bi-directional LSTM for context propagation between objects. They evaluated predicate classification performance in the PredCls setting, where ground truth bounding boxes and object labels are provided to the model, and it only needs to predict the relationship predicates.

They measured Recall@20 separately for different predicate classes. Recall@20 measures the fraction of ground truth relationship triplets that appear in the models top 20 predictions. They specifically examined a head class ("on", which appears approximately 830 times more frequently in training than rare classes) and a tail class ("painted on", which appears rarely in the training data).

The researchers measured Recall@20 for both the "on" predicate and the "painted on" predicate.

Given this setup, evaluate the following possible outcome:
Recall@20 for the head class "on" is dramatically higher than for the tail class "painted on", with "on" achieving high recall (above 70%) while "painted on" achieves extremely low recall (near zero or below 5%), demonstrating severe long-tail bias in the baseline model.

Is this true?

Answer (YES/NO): YES